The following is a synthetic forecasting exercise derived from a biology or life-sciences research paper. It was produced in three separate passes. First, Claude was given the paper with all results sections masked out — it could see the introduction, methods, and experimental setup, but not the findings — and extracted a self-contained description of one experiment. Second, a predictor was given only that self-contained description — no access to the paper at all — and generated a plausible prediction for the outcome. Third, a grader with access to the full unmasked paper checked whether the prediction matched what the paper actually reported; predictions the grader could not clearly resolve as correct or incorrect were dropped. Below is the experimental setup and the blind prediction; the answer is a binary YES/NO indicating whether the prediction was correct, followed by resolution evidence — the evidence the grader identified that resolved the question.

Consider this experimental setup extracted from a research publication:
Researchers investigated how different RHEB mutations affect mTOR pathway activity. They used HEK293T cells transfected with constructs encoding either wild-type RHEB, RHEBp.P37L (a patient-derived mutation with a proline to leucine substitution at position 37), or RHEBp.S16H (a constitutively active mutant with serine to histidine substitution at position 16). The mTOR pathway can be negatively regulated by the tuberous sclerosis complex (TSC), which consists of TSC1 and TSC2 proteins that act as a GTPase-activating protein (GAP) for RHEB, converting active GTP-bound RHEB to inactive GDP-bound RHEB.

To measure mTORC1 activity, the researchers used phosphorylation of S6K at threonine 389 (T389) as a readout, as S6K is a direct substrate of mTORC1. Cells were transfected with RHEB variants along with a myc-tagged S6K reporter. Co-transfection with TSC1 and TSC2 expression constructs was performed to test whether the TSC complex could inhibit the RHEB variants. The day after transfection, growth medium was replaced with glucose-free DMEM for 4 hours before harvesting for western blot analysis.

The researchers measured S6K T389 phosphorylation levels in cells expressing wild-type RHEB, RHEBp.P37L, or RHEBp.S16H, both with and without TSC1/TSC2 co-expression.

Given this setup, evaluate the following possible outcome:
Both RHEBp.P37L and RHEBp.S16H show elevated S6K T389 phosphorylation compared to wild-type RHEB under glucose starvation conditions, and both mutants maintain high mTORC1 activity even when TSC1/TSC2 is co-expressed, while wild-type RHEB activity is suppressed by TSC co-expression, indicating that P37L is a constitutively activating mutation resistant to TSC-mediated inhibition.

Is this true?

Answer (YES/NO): NO